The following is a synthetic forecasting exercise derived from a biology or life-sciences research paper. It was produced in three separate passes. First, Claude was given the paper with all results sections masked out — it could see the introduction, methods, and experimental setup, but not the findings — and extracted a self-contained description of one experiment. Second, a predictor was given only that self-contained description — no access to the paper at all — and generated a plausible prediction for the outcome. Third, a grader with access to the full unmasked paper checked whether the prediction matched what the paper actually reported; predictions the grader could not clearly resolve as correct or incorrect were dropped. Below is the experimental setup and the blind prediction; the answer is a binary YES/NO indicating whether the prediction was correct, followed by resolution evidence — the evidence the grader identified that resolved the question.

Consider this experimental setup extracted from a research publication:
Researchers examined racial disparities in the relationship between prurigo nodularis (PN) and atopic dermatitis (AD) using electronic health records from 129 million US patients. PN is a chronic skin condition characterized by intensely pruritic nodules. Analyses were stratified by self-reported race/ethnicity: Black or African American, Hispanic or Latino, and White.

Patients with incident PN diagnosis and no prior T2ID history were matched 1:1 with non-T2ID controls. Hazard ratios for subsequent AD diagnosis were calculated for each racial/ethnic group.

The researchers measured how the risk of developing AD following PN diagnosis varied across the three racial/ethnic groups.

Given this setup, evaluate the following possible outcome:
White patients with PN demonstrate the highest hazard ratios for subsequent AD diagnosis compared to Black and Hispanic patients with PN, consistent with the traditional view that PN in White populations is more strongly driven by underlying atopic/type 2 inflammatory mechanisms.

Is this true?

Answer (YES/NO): NO